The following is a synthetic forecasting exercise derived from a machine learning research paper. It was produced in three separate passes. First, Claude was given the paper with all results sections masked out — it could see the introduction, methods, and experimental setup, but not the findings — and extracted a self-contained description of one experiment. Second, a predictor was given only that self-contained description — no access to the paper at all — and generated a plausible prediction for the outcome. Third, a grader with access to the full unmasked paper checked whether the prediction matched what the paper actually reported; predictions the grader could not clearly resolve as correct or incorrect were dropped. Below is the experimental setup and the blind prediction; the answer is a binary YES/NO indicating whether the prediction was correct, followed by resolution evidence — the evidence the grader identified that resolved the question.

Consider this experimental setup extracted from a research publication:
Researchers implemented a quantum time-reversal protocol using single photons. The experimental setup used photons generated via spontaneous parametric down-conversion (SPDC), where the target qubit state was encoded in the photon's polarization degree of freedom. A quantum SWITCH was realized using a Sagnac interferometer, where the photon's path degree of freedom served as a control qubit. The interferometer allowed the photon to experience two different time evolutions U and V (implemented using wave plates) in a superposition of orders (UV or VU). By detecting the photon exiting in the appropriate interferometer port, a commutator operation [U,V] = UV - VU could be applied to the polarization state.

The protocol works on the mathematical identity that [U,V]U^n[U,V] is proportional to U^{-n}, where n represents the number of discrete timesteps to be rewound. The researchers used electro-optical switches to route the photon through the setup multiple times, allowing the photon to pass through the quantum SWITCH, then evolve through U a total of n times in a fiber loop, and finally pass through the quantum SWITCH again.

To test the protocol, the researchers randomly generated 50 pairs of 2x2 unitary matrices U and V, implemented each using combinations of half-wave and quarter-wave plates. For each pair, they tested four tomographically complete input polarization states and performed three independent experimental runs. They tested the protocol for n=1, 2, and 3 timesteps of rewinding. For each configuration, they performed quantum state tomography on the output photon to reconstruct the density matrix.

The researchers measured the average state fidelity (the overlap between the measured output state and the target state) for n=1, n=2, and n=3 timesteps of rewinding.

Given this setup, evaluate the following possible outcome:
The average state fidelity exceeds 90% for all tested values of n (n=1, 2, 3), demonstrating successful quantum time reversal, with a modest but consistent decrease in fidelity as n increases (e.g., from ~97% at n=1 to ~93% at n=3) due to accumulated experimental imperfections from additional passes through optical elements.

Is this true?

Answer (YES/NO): NO